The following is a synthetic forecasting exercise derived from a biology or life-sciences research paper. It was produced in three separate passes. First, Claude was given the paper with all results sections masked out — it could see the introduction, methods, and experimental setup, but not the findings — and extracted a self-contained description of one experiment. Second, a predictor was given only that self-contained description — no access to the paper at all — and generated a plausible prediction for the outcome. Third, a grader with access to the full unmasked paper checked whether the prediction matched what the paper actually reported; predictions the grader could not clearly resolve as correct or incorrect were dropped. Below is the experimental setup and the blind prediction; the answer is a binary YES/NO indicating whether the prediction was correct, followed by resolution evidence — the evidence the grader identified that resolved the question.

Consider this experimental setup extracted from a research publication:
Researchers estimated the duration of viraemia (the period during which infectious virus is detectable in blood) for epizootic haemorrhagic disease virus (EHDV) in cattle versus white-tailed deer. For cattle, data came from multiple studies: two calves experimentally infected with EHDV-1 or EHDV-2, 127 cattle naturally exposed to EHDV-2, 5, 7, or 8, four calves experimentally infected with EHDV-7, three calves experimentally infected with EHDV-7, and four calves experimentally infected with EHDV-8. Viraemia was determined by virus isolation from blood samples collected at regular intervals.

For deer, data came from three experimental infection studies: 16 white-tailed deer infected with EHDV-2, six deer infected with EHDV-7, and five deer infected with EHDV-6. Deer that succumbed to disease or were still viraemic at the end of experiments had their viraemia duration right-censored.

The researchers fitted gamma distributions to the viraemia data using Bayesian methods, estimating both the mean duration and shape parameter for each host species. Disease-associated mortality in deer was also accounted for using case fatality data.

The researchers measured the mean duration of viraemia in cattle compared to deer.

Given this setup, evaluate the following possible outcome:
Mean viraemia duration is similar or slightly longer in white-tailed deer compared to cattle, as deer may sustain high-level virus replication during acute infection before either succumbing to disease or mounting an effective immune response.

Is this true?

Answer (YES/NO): NO